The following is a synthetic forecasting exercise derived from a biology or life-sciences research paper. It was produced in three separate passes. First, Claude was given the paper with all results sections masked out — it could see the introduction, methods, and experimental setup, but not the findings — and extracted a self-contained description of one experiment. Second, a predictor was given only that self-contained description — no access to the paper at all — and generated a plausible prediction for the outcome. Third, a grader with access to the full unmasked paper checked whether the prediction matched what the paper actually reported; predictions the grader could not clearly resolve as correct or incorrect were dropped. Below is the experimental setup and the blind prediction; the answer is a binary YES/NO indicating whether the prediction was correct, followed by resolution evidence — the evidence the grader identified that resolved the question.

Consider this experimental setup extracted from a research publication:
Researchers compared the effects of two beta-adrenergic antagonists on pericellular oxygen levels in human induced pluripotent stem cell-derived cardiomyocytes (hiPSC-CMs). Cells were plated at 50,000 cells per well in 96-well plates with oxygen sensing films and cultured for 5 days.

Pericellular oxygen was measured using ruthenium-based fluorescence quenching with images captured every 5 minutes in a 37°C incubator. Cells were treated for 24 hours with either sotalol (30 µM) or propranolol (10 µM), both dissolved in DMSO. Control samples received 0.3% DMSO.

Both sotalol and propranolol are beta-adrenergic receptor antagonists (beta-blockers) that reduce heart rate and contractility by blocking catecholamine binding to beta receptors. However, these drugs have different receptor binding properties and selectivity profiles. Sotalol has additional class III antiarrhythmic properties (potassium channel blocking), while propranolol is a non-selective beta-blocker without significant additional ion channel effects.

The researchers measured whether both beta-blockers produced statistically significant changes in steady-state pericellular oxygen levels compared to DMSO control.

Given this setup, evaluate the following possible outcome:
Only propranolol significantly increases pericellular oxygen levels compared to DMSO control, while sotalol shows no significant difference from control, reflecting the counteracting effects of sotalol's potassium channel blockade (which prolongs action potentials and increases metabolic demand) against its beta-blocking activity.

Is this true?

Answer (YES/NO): YES